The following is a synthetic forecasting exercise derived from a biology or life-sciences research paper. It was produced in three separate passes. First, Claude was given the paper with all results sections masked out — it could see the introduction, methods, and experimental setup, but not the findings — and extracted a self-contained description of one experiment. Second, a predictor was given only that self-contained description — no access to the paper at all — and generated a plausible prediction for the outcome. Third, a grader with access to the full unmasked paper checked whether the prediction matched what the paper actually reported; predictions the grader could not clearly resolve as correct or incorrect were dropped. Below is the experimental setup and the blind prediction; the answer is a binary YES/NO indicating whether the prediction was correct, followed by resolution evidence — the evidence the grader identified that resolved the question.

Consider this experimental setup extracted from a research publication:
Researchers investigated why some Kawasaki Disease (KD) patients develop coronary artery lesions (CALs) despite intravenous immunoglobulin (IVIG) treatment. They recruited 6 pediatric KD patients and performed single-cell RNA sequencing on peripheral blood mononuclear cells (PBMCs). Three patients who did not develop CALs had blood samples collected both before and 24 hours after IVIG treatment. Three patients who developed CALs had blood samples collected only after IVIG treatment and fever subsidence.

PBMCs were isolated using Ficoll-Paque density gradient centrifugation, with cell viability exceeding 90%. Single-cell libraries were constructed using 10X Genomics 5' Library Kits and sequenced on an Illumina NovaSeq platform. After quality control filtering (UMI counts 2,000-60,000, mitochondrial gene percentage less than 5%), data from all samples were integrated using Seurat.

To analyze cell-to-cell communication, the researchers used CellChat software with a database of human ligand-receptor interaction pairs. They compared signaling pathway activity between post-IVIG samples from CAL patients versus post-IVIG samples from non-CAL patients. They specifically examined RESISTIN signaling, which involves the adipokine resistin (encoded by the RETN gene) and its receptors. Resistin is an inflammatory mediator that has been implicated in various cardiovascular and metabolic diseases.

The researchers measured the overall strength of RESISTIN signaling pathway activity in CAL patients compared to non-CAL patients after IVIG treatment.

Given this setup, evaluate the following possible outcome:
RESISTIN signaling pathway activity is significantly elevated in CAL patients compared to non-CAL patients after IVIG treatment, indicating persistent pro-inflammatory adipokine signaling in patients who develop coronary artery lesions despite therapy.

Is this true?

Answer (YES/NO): NO